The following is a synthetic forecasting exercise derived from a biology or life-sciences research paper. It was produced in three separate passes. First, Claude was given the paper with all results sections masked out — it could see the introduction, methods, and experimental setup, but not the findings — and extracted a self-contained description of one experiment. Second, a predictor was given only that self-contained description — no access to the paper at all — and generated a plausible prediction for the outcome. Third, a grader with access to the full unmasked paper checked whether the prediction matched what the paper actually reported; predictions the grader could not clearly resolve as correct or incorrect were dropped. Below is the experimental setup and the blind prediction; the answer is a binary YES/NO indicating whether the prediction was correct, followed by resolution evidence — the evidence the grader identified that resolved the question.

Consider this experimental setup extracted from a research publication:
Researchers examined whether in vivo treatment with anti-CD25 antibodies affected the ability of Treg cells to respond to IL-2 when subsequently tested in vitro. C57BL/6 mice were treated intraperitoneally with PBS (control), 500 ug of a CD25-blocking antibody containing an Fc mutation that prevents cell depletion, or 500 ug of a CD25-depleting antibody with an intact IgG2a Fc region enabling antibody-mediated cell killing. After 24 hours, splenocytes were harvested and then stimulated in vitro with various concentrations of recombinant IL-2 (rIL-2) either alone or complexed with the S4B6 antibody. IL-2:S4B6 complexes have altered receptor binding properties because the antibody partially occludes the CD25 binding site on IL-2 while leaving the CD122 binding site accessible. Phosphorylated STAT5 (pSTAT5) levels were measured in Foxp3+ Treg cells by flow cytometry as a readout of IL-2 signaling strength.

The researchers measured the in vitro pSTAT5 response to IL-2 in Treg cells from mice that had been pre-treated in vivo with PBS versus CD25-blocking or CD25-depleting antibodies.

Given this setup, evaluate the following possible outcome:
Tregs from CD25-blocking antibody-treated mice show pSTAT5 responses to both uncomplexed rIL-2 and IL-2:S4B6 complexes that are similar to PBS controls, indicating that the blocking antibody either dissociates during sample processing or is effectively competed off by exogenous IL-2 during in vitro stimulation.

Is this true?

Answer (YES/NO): NO